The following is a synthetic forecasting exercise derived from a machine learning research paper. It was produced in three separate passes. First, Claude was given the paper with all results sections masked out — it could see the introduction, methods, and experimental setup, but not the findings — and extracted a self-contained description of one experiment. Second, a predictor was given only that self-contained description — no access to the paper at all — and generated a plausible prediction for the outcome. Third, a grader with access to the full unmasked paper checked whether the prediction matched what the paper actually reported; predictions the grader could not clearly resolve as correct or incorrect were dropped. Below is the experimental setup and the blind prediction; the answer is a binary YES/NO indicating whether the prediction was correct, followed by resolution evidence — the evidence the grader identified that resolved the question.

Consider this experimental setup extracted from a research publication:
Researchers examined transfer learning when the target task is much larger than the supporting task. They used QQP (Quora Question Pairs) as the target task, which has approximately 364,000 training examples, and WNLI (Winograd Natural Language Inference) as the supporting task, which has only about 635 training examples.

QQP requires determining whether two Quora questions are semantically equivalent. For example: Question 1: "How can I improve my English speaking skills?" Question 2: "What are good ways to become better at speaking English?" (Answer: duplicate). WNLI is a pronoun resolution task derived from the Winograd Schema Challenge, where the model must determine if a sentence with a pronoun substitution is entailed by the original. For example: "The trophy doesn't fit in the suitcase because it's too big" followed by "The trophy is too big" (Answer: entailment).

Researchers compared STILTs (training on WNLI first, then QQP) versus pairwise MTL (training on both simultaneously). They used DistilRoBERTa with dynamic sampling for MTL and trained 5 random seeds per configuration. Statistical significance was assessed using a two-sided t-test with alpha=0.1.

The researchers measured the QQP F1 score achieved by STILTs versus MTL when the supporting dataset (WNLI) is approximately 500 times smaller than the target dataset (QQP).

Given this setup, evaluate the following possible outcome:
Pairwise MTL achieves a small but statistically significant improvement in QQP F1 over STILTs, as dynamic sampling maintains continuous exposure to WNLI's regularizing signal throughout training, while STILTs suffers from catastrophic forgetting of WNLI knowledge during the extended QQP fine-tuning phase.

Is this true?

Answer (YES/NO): NO